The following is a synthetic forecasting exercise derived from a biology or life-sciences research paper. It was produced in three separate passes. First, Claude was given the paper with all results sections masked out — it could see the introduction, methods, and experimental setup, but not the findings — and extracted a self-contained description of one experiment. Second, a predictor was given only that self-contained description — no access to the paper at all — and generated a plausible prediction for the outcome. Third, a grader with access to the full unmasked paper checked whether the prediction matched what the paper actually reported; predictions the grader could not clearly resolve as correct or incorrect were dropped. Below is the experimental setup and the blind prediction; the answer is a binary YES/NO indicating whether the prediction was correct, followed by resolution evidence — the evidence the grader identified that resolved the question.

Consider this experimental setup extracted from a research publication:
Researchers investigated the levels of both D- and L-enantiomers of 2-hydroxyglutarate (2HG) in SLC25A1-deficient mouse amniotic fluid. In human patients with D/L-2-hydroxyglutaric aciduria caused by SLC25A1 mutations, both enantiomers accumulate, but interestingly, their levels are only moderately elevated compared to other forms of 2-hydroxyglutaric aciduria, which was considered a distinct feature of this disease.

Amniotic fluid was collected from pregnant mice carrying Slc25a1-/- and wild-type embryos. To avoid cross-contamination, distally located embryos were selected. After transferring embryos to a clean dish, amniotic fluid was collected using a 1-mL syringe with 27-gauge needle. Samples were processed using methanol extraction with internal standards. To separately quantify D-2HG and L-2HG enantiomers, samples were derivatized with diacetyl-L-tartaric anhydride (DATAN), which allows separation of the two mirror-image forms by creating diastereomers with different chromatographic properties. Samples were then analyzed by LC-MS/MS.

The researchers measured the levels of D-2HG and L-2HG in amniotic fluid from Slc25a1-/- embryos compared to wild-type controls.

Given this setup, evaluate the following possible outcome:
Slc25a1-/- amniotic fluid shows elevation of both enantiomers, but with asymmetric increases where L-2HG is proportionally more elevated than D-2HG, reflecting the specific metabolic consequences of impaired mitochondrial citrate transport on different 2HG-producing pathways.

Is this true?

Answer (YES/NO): NO